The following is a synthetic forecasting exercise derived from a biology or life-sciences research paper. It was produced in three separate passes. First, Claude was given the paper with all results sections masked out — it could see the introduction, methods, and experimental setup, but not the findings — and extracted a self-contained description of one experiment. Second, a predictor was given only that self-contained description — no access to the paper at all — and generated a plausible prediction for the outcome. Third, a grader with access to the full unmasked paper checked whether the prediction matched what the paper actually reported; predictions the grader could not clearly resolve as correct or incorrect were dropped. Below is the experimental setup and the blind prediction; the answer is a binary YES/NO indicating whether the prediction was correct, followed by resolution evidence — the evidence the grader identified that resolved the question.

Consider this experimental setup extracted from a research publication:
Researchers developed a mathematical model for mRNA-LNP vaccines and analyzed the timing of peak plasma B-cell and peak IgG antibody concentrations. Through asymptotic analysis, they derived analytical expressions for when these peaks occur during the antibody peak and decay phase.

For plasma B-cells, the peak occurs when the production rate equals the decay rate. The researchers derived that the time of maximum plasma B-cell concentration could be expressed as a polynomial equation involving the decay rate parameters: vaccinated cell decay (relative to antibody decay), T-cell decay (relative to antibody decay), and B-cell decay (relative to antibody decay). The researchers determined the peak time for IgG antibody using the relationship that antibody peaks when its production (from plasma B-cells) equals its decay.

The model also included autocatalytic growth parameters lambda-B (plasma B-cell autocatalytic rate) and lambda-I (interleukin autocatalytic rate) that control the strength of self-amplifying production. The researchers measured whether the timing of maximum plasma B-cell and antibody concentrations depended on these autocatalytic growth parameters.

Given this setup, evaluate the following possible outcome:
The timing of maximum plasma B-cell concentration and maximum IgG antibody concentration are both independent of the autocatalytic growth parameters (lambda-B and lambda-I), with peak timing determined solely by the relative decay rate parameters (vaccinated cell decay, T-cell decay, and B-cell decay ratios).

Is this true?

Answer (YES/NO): YES